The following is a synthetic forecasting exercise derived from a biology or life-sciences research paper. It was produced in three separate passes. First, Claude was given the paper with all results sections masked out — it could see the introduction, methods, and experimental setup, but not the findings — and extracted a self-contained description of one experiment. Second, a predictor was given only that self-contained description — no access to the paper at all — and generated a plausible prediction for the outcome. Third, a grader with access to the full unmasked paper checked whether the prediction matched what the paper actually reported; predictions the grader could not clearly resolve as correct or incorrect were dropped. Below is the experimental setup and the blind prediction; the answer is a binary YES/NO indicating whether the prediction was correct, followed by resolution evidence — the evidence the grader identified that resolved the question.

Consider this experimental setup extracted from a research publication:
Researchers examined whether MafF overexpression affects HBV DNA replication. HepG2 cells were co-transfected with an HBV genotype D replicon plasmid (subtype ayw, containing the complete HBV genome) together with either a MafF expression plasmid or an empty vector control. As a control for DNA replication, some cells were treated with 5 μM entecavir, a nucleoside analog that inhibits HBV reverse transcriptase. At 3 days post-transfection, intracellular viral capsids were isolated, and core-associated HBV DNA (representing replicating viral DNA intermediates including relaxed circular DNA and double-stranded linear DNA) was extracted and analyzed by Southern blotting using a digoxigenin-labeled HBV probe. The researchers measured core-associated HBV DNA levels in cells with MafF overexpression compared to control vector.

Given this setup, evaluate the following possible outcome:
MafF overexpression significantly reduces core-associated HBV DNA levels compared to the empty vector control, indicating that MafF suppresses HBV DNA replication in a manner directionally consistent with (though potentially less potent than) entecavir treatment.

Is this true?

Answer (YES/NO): YES